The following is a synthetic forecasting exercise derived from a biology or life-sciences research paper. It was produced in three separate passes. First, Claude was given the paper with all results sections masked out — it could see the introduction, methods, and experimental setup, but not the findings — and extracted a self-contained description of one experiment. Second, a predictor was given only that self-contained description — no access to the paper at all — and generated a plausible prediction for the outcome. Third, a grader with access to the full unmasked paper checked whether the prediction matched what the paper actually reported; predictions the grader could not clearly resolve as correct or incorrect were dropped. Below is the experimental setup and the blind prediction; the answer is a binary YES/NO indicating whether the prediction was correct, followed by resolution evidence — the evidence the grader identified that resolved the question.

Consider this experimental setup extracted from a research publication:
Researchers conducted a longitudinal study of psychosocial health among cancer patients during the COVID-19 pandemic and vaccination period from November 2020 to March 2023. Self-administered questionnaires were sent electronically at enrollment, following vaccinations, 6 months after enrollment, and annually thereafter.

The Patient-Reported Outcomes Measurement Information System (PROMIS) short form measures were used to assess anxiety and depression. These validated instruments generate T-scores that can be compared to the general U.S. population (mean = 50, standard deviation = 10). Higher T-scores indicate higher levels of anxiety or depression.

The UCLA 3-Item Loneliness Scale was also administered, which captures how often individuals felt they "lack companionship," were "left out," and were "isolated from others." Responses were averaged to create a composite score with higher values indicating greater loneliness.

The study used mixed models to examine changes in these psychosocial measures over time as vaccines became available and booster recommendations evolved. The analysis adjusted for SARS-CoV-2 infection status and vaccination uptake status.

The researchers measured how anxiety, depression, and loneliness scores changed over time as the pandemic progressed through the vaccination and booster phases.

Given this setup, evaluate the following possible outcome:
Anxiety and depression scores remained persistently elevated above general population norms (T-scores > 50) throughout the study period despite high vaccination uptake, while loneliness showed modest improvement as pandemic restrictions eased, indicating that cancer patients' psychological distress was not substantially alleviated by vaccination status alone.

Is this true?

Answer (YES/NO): NO